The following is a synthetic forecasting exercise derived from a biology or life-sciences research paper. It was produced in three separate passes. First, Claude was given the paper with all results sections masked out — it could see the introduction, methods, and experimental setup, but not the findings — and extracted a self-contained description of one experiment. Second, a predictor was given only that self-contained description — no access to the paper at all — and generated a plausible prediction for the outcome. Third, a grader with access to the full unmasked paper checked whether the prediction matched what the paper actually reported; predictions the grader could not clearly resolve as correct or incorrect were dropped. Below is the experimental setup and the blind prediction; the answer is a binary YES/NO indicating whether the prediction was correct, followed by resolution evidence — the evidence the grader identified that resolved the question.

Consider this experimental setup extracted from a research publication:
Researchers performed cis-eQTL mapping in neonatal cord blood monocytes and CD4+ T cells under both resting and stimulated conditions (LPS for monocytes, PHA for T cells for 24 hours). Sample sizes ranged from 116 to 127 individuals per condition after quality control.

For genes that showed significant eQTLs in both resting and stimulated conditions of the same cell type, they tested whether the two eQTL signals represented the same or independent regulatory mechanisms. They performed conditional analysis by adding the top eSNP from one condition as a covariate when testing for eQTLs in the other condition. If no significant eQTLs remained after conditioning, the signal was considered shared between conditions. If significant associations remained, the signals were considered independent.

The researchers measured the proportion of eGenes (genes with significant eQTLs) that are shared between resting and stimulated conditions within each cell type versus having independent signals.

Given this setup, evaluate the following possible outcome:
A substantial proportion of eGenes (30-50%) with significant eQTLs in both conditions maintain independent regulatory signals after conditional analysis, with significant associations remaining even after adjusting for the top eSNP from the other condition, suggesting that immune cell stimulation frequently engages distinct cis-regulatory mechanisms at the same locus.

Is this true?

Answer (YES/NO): NO